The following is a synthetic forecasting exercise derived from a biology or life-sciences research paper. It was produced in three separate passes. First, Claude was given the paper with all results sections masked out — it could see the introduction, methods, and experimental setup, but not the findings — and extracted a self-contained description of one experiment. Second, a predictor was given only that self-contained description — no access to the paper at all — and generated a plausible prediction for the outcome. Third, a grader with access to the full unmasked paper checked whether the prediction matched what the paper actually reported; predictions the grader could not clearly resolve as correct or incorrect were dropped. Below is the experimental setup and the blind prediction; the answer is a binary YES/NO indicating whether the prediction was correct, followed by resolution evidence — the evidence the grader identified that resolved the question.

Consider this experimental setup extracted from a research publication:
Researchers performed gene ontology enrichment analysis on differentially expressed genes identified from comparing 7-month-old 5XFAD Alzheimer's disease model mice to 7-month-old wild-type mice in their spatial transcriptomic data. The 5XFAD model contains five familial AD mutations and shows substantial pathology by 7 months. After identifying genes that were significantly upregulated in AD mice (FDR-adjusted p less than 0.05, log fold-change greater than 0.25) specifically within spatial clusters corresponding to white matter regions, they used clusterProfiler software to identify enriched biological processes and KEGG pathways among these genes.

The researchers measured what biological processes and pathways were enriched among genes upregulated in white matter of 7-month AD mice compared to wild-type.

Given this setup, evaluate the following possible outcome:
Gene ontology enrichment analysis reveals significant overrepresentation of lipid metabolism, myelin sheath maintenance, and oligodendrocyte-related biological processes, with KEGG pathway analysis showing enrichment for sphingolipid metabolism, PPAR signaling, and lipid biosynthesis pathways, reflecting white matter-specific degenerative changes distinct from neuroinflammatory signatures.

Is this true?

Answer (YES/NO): NO